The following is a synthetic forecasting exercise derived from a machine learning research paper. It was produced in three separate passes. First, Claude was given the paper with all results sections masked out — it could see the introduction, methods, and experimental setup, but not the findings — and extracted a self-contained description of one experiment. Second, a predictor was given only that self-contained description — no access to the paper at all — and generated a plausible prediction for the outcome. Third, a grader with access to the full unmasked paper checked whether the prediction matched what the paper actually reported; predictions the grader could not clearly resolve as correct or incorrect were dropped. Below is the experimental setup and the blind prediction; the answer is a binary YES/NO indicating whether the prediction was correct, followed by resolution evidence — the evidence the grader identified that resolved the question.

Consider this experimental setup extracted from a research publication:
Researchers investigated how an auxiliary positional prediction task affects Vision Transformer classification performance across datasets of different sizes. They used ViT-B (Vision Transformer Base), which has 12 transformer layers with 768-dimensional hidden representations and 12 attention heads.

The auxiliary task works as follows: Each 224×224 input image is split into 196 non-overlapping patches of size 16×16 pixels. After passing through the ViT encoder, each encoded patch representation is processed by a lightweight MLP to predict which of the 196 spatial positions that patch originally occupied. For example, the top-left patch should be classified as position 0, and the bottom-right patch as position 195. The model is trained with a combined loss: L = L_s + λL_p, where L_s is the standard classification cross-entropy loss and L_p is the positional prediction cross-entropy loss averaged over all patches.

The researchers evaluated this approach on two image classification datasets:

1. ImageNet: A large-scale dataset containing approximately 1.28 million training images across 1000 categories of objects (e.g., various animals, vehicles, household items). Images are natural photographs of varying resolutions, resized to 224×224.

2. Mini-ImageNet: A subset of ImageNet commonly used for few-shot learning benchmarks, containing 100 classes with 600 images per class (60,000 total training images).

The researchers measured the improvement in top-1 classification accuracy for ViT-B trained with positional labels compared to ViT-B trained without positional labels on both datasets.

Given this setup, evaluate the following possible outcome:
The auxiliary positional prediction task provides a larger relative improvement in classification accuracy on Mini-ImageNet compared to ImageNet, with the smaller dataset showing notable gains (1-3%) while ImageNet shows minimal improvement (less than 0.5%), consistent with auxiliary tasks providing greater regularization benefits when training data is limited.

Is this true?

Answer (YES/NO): NO